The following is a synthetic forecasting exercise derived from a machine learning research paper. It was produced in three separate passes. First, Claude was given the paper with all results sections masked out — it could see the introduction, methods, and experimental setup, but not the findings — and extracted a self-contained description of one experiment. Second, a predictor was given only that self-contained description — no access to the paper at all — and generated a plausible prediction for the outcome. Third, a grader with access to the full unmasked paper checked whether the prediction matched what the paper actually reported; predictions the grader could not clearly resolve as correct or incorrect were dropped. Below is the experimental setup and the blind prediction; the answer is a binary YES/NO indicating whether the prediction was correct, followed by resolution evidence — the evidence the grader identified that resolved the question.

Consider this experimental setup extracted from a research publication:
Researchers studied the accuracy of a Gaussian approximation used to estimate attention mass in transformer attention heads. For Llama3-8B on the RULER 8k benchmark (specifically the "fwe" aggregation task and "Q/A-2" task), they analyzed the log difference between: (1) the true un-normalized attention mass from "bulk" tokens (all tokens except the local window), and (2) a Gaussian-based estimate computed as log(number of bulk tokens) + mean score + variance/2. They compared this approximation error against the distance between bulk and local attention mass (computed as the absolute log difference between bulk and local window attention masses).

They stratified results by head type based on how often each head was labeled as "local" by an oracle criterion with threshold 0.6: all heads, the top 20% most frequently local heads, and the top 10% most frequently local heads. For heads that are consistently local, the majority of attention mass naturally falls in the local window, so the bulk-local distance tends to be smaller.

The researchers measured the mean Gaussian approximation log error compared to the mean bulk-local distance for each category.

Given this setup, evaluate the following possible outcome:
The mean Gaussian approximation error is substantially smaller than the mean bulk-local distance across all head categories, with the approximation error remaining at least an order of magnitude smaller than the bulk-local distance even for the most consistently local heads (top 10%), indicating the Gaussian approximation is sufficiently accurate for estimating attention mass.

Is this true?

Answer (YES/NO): NO